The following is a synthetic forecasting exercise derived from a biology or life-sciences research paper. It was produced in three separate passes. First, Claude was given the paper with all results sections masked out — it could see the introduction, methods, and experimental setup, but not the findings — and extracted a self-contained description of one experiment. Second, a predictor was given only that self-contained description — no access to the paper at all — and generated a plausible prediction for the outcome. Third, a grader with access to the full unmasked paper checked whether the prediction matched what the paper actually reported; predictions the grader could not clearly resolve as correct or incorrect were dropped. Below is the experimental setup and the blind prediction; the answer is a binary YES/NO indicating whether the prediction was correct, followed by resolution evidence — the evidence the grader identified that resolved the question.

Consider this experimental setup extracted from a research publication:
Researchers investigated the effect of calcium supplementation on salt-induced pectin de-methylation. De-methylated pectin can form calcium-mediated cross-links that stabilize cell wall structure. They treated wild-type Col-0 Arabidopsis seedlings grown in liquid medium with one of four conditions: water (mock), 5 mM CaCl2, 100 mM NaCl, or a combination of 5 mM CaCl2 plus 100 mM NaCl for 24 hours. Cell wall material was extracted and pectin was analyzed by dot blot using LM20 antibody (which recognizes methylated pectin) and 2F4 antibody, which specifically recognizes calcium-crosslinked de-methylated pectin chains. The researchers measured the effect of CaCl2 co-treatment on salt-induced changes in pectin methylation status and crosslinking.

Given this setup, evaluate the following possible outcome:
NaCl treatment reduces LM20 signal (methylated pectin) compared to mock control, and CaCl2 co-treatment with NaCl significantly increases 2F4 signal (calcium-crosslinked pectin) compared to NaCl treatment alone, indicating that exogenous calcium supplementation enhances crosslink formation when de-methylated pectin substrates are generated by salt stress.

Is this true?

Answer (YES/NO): NO